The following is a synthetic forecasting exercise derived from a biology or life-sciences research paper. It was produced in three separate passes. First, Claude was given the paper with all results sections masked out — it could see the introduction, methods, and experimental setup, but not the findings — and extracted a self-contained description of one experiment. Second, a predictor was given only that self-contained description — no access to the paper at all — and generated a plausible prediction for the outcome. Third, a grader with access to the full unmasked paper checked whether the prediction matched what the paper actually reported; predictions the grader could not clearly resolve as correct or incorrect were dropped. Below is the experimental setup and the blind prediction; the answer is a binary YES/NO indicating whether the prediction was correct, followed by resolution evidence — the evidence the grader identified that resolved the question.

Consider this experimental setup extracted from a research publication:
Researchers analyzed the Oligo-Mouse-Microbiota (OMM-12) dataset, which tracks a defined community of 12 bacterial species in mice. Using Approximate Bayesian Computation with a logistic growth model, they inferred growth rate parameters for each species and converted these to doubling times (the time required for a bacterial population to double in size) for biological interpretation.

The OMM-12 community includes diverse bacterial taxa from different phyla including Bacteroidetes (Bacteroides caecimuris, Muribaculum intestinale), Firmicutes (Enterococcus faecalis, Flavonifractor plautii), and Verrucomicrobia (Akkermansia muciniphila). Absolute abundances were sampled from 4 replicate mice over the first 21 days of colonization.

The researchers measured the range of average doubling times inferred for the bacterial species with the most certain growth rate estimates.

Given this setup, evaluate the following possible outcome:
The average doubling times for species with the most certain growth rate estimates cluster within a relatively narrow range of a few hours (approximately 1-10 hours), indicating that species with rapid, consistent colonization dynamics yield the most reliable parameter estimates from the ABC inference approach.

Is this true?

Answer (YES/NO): NO